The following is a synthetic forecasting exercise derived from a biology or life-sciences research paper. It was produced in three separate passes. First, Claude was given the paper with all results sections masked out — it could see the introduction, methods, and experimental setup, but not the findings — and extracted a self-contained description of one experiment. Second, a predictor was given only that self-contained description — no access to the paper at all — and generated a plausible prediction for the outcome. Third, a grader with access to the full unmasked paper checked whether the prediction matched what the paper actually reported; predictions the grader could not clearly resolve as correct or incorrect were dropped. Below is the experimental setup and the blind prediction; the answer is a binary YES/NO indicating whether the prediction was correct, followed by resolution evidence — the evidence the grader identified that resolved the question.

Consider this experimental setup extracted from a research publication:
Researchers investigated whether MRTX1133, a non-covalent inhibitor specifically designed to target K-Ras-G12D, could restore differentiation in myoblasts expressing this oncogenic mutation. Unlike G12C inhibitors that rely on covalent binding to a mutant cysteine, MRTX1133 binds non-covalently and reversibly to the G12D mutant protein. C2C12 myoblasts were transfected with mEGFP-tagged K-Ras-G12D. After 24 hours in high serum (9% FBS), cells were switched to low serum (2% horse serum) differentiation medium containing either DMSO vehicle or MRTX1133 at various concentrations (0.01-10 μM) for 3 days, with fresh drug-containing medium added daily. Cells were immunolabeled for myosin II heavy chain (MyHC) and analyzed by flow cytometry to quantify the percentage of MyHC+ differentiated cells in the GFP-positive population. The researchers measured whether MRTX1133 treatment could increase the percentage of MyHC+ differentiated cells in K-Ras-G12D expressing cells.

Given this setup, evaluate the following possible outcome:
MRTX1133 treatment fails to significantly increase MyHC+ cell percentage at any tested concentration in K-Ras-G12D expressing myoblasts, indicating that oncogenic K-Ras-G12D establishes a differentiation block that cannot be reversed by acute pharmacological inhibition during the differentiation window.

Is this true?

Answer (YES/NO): NO